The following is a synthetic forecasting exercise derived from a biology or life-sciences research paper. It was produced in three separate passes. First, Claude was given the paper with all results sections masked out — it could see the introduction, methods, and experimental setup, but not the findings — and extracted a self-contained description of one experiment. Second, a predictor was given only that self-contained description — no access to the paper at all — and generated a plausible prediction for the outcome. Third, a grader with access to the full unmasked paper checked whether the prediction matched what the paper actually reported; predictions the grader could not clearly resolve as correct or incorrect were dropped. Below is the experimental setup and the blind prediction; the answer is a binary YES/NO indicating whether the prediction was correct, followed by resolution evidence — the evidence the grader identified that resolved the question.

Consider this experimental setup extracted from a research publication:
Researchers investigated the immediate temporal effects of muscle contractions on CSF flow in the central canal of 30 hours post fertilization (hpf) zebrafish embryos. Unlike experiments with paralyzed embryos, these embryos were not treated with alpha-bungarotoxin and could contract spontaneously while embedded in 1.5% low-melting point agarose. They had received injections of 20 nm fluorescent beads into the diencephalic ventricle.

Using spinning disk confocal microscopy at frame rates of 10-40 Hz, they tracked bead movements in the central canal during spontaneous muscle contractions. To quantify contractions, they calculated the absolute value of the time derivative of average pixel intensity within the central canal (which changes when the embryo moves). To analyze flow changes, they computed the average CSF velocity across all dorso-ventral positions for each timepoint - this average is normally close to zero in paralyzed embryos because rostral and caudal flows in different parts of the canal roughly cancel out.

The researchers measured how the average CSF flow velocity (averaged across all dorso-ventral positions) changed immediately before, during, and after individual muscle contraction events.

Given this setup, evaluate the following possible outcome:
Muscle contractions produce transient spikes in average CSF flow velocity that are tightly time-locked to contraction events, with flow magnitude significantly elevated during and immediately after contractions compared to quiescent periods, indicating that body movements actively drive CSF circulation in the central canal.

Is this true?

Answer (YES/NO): YES